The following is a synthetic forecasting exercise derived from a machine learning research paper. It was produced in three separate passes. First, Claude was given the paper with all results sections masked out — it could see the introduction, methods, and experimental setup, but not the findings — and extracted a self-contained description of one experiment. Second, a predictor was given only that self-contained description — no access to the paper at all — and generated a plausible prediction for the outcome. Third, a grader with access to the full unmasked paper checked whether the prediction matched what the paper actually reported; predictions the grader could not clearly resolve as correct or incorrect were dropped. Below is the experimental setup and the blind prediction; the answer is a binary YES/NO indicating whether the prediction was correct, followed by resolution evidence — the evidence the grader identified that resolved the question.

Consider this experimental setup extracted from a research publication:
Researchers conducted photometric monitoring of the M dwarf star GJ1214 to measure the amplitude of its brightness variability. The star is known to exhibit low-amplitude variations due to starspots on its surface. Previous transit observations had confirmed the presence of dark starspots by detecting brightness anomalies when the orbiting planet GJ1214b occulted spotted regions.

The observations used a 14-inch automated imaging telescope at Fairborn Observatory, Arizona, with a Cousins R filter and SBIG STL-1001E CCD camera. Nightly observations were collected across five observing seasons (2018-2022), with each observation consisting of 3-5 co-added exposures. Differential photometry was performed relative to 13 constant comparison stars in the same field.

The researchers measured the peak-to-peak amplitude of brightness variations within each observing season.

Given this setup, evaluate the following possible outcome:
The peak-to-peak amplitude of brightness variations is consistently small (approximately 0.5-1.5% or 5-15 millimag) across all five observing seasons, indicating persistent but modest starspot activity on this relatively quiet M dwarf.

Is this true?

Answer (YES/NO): NO